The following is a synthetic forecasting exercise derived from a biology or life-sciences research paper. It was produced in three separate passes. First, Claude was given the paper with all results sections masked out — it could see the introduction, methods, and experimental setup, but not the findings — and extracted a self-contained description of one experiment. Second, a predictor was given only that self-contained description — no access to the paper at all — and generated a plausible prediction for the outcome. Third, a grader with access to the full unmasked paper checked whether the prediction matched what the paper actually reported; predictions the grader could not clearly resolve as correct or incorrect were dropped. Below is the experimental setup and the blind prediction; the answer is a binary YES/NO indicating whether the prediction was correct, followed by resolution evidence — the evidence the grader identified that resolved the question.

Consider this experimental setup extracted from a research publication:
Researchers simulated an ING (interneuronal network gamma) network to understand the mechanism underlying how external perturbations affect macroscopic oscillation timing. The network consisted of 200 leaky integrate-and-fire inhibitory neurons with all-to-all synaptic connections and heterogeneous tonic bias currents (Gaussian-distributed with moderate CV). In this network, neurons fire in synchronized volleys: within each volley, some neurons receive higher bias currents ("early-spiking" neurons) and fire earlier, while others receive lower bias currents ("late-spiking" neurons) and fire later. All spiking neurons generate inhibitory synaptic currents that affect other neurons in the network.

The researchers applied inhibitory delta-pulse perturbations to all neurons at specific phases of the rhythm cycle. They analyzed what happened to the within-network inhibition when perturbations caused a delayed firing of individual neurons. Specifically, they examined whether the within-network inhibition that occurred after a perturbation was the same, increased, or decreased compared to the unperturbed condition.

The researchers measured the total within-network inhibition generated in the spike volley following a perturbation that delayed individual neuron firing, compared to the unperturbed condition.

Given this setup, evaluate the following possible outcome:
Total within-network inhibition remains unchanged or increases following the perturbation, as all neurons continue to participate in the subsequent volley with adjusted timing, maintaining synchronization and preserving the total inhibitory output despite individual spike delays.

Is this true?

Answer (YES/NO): NO